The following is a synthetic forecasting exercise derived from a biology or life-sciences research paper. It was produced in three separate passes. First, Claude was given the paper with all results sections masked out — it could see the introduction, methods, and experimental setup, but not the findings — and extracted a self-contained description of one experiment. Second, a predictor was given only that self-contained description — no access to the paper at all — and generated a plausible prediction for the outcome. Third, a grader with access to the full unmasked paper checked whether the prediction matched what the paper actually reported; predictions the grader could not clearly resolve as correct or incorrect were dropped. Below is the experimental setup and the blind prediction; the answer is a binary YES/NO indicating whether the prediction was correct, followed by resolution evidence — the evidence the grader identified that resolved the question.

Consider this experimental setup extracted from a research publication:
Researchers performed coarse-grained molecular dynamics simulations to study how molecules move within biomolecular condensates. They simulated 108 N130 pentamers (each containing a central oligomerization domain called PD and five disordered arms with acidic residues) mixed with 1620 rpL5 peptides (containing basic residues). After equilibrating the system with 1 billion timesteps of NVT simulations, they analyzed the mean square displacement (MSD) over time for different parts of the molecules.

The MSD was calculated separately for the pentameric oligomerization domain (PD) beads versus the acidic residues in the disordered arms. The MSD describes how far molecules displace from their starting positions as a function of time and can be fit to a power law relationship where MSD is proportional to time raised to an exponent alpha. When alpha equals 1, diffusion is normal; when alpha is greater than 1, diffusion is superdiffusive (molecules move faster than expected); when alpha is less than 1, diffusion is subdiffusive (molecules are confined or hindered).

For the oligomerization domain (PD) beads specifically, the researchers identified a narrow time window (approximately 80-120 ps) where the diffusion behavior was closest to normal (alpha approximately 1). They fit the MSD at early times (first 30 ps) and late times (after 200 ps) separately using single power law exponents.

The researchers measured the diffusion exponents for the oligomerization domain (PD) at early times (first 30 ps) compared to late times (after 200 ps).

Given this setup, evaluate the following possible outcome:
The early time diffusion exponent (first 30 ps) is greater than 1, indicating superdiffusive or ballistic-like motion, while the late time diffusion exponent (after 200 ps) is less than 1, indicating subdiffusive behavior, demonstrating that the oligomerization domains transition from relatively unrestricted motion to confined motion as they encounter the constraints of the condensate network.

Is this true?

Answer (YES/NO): YES